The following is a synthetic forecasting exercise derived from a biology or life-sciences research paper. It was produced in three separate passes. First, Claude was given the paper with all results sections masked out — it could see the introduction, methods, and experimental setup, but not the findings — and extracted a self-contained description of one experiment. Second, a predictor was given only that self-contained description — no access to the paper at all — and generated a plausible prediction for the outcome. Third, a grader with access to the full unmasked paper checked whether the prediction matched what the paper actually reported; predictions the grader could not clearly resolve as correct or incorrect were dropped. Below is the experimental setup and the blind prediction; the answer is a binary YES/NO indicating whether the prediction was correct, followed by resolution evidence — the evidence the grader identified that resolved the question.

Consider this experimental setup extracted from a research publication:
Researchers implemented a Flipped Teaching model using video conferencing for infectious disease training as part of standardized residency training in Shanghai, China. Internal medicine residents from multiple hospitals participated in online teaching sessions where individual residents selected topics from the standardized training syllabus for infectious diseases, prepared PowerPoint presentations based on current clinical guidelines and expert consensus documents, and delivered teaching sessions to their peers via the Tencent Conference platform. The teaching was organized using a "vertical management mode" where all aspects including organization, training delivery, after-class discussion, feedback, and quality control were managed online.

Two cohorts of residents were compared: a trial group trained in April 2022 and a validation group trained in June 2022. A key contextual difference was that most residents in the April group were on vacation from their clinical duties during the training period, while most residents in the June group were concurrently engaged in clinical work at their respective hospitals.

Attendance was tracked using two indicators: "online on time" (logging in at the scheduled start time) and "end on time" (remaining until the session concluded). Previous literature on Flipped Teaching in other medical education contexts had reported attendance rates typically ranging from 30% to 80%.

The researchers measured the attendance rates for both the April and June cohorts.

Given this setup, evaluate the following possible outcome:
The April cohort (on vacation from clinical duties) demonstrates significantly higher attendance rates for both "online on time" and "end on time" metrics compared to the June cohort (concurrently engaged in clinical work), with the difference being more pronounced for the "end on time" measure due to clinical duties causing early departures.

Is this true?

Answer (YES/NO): NO